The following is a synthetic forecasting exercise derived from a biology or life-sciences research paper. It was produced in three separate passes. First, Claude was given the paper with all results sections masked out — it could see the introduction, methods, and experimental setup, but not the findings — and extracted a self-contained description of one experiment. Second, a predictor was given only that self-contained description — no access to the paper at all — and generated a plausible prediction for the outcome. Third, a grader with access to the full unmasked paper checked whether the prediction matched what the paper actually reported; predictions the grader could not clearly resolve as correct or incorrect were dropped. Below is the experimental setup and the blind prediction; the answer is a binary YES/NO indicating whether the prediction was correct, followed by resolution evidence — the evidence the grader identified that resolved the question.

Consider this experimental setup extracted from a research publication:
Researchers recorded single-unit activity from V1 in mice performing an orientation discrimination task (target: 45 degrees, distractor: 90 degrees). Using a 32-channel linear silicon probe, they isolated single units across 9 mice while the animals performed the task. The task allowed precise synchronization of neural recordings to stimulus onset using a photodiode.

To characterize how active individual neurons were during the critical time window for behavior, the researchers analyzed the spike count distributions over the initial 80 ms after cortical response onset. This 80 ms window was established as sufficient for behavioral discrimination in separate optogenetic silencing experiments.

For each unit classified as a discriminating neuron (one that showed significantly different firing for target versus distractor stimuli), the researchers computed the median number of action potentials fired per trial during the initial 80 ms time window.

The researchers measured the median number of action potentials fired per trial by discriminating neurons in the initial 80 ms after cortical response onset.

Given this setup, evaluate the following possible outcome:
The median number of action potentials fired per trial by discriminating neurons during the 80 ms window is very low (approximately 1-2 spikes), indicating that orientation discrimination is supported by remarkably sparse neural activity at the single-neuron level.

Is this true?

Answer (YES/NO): NO